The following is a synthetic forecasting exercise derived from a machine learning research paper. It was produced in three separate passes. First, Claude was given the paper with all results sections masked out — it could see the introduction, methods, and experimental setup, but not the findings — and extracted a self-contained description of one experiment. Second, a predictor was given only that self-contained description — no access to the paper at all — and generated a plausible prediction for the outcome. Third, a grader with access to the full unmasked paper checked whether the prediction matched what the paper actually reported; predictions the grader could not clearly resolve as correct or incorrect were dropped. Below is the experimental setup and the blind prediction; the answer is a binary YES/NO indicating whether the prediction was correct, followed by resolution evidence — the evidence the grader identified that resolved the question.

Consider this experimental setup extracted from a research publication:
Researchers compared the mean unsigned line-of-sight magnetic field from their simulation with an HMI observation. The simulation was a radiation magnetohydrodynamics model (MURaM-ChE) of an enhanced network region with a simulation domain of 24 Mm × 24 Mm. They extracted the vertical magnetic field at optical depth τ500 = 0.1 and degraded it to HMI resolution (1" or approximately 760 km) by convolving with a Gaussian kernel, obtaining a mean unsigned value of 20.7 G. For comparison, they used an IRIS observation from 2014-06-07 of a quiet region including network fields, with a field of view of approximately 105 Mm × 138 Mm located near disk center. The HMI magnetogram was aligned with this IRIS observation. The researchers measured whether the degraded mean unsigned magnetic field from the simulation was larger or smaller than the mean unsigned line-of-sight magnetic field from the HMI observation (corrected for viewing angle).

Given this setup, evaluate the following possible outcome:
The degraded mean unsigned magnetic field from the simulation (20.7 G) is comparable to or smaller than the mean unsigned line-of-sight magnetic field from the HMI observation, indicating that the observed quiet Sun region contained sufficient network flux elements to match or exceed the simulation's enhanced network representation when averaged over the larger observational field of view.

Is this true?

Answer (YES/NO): NO